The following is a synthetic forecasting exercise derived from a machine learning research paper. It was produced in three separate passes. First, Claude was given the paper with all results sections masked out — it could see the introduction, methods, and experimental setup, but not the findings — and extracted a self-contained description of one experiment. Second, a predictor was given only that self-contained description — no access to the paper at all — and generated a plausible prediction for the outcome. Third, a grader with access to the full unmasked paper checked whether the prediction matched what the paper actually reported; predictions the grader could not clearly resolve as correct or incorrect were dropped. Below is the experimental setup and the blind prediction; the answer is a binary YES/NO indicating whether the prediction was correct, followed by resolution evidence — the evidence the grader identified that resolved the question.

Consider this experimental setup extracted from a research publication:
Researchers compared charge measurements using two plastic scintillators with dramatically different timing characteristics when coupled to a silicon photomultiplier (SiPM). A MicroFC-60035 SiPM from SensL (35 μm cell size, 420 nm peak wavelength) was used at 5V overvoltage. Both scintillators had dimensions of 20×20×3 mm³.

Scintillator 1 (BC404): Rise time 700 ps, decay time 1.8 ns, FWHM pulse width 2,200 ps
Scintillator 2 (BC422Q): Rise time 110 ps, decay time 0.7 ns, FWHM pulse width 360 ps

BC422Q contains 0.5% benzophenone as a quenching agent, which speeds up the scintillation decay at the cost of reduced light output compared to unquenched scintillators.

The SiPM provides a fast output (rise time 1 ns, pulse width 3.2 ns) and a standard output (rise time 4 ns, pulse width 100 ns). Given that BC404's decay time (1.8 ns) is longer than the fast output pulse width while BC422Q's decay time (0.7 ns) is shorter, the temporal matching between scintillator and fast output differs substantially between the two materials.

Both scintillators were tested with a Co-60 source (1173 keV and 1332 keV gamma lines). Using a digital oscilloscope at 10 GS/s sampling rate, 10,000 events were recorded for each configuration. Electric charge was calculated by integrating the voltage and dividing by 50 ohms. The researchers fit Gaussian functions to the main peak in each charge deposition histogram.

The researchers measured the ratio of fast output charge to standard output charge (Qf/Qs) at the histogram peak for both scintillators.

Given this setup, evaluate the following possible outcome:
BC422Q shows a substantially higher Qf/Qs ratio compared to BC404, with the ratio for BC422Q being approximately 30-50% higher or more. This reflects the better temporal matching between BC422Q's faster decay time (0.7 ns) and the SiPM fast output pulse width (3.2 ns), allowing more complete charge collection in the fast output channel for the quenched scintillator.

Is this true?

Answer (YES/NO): YES